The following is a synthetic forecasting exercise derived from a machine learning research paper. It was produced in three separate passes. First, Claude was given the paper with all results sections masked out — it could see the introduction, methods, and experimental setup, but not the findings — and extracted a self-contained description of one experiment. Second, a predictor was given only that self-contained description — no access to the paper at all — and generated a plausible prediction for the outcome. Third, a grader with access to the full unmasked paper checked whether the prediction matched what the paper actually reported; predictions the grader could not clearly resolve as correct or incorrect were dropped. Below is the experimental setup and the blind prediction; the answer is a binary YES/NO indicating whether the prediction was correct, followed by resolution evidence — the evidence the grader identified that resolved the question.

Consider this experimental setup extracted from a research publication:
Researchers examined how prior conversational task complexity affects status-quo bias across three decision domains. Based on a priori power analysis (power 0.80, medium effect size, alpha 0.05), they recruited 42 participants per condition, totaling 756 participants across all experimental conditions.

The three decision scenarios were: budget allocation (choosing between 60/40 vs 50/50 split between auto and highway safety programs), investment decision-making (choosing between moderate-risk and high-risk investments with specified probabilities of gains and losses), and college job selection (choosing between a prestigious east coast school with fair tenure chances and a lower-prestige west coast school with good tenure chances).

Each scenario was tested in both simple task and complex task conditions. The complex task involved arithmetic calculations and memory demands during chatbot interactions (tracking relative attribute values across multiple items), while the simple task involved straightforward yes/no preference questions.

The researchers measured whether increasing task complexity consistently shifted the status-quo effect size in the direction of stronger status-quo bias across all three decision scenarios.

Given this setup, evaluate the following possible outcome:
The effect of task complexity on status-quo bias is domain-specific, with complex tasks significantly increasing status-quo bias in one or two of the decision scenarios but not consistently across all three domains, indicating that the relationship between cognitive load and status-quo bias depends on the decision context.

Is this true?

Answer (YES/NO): NO